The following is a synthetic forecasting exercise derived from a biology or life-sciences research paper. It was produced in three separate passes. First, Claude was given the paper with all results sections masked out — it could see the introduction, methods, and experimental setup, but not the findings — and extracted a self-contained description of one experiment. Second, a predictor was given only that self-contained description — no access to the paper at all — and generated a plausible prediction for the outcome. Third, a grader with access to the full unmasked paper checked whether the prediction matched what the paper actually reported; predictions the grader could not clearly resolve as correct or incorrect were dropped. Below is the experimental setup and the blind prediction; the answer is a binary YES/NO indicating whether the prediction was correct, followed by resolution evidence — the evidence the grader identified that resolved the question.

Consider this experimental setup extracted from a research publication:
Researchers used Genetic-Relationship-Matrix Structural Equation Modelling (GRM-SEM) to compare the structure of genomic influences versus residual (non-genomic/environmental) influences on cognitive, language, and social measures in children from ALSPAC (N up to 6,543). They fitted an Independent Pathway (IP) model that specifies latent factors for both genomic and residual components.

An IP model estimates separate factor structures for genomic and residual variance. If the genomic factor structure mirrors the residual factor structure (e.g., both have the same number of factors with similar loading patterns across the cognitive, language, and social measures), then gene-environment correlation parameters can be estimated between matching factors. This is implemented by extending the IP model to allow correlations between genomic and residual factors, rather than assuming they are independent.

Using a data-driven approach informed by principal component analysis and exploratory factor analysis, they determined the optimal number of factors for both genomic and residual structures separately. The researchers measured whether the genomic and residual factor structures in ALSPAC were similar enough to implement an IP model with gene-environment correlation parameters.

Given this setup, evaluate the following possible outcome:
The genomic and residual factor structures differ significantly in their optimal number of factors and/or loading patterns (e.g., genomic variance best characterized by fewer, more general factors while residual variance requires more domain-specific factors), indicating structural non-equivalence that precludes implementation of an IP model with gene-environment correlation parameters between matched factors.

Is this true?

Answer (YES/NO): NO